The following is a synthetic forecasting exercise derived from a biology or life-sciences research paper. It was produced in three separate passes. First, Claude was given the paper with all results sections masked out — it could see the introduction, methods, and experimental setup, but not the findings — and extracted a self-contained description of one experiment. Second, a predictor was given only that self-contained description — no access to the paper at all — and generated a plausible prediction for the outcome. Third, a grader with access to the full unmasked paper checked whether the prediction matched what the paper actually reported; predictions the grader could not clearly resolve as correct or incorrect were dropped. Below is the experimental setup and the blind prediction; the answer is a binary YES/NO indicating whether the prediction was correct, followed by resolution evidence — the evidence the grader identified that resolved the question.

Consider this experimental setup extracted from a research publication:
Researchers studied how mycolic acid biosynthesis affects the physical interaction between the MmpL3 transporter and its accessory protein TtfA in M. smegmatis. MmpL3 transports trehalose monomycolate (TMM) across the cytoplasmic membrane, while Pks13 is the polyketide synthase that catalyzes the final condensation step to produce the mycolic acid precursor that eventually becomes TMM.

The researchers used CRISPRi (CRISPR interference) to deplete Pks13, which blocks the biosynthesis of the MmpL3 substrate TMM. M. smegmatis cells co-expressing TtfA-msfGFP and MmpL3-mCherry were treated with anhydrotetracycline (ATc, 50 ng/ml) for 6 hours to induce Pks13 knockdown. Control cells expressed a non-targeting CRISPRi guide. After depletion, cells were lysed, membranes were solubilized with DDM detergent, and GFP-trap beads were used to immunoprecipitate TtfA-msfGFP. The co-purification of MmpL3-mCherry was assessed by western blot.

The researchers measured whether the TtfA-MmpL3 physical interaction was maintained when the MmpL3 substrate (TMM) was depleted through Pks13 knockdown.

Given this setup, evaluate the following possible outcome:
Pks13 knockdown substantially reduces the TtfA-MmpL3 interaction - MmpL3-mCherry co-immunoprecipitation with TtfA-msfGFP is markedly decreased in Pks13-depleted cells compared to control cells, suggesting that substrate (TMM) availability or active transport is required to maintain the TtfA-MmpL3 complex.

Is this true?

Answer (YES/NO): NO